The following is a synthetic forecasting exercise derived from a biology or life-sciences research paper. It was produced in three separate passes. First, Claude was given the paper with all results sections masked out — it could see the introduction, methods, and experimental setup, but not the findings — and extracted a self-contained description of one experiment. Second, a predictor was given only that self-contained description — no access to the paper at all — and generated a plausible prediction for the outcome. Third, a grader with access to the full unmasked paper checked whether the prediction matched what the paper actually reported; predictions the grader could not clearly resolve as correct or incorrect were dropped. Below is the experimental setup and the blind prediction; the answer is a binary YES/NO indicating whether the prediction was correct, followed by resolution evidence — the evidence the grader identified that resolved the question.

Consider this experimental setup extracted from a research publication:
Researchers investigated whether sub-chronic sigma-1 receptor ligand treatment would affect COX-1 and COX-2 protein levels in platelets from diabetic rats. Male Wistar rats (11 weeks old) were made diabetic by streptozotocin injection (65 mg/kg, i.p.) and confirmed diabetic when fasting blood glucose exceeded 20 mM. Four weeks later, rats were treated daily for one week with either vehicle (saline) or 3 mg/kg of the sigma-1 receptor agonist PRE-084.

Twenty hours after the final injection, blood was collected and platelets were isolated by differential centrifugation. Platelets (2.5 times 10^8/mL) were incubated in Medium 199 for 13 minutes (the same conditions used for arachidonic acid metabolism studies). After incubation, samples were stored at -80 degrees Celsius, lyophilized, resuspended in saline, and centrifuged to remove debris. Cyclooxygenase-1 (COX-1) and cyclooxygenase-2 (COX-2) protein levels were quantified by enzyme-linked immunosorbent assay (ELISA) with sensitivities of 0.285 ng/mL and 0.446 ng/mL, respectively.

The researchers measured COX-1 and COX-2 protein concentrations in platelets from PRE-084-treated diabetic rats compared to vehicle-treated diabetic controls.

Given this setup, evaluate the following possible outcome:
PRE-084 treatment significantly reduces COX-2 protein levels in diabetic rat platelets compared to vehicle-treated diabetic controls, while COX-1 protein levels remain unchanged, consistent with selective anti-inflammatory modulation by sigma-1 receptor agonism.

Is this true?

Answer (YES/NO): NO